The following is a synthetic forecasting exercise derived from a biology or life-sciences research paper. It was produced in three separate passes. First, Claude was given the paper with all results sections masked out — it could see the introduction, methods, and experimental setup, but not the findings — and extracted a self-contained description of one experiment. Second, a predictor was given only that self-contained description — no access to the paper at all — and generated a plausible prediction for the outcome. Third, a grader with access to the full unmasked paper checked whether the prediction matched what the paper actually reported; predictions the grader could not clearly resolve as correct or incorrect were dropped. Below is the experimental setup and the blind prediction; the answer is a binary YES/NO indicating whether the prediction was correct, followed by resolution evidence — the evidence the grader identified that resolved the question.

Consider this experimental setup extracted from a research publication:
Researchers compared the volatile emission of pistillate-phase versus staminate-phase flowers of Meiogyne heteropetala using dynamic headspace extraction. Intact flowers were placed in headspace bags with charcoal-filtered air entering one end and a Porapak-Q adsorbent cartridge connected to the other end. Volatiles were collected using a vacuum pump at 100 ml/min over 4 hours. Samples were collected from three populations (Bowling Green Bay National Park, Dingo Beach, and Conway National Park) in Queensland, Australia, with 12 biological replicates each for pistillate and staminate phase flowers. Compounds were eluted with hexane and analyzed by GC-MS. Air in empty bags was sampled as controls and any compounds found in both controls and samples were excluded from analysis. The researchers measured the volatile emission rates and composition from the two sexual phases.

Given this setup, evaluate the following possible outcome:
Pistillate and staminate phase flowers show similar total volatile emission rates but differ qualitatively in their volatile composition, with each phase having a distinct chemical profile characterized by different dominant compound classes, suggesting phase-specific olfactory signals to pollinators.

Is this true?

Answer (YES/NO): NO